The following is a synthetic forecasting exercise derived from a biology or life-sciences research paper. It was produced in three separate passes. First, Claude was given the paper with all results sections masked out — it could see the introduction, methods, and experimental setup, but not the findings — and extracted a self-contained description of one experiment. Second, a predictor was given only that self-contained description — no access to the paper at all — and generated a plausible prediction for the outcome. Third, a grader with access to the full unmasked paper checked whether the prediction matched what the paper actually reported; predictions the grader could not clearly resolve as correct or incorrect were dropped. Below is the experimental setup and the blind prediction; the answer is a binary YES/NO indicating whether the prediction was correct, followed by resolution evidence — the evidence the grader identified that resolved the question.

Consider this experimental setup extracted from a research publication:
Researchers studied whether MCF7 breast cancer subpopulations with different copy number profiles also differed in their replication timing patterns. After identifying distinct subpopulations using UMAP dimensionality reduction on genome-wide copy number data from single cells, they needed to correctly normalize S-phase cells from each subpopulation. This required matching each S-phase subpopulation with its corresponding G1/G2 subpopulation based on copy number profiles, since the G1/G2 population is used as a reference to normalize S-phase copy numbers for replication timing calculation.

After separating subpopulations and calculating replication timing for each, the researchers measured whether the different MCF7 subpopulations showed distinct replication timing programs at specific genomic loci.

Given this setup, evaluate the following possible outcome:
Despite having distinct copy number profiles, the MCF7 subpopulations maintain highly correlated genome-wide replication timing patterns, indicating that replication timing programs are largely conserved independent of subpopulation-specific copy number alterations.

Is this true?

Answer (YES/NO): YES